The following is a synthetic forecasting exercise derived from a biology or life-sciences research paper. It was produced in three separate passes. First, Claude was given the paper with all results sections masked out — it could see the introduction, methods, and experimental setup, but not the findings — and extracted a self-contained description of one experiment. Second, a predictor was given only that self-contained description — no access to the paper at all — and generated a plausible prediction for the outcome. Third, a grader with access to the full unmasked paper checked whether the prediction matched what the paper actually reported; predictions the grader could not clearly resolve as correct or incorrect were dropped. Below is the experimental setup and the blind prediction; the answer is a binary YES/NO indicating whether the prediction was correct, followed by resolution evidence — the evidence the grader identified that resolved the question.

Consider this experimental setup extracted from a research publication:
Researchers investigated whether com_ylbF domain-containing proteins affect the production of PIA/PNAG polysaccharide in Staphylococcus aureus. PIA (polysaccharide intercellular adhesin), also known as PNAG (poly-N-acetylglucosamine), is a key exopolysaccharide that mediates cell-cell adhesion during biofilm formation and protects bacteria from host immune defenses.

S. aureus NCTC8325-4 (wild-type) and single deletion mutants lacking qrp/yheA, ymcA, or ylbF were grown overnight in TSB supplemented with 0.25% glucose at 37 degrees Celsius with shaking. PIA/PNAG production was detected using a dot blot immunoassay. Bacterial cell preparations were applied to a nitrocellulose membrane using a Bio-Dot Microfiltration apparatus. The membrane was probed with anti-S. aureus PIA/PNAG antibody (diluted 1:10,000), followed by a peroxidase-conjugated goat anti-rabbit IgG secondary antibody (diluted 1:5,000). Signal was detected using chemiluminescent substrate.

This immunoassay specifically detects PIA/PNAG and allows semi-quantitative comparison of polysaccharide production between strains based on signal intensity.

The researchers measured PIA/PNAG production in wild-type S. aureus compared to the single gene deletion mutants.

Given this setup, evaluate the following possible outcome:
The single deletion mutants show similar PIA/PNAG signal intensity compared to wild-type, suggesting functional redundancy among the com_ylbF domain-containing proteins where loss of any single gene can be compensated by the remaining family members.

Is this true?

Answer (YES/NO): NO